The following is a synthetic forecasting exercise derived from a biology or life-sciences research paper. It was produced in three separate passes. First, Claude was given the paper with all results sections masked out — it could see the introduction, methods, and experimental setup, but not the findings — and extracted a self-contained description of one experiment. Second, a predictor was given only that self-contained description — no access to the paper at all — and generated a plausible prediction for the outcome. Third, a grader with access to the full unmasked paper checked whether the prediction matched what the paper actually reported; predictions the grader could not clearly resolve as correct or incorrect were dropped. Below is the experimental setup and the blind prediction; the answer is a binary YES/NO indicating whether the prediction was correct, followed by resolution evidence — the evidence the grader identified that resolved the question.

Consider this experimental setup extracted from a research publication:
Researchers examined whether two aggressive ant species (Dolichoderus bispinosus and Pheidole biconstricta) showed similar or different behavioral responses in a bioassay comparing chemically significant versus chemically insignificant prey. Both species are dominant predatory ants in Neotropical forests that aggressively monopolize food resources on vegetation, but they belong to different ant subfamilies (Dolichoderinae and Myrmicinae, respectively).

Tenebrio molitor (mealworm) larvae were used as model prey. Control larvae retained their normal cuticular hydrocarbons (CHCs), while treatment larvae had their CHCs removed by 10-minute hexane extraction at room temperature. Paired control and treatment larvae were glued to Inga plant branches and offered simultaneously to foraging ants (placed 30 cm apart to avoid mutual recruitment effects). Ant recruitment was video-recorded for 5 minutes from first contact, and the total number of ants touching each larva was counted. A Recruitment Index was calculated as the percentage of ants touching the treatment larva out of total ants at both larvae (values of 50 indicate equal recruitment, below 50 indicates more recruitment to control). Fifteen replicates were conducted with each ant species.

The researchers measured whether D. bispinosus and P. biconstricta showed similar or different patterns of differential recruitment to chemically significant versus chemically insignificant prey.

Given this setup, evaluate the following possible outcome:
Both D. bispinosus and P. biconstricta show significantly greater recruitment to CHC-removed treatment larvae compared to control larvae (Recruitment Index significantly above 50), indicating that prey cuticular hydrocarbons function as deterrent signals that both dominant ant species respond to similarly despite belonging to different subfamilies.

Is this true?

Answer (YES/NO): NO